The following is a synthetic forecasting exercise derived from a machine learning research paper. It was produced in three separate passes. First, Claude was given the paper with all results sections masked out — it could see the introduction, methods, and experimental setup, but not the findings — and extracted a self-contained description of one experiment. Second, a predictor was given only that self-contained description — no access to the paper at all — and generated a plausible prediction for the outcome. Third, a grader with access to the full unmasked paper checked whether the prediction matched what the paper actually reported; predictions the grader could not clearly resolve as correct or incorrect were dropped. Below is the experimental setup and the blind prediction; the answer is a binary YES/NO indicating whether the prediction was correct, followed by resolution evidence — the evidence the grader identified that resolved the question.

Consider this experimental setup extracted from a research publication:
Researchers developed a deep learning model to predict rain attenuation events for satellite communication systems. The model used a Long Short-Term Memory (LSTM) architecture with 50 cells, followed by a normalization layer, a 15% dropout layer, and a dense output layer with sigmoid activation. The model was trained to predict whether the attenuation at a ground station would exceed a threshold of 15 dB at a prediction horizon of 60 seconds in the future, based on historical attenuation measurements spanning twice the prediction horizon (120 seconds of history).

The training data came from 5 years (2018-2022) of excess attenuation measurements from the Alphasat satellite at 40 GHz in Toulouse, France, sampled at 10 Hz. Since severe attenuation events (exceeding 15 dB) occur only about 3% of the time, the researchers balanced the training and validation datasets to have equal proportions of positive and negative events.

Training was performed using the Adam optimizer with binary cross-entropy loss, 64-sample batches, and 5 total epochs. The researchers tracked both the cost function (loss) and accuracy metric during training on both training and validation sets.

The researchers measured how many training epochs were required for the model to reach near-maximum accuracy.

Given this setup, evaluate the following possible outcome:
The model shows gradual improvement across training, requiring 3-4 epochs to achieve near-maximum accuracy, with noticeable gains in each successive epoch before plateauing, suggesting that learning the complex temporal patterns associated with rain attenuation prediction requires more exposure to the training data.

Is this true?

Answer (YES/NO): NO